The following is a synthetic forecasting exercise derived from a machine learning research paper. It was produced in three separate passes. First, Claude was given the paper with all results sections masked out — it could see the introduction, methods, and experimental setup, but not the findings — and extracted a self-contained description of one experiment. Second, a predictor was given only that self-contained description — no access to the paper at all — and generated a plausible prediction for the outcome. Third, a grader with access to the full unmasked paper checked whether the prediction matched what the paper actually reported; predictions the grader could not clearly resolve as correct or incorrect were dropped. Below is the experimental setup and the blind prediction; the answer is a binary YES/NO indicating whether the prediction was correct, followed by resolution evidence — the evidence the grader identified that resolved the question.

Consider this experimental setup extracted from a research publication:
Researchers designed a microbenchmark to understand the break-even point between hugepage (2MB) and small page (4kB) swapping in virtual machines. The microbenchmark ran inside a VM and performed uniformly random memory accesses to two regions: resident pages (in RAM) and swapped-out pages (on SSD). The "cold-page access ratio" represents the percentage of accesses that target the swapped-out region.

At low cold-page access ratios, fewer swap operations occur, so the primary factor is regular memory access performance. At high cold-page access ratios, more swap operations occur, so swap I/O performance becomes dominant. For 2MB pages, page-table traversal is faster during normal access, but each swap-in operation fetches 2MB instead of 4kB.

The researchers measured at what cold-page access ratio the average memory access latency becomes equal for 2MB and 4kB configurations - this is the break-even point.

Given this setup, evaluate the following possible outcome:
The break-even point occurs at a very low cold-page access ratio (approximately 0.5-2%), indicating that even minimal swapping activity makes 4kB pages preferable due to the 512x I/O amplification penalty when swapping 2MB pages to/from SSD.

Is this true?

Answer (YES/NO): NO